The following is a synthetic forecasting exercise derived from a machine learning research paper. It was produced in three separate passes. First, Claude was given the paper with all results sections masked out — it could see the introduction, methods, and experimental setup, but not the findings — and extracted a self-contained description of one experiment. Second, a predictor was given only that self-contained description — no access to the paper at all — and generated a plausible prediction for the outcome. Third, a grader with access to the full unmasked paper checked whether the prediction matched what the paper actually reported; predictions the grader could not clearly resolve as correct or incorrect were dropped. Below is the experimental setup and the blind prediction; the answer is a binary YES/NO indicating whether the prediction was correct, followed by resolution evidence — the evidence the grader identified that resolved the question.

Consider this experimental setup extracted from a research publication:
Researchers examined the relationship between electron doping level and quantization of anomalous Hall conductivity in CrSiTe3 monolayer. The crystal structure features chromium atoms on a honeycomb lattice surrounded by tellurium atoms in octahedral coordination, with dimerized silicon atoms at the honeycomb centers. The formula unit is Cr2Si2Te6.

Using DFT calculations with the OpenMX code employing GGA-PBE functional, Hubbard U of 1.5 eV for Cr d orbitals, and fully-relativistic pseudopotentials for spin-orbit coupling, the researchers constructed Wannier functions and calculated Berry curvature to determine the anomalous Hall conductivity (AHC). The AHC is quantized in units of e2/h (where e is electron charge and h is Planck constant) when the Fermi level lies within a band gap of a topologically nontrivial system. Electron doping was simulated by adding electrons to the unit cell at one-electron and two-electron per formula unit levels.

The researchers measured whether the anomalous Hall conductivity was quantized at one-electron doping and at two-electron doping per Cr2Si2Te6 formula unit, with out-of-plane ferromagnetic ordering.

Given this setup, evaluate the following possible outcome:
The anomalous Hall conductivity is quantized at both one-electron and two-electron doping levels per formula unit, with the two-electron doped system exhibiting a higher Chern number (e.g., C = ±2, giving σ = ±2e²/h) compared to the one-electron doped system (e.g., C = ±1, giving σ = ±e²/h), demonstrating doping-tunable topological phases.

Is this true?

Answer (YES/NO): NO